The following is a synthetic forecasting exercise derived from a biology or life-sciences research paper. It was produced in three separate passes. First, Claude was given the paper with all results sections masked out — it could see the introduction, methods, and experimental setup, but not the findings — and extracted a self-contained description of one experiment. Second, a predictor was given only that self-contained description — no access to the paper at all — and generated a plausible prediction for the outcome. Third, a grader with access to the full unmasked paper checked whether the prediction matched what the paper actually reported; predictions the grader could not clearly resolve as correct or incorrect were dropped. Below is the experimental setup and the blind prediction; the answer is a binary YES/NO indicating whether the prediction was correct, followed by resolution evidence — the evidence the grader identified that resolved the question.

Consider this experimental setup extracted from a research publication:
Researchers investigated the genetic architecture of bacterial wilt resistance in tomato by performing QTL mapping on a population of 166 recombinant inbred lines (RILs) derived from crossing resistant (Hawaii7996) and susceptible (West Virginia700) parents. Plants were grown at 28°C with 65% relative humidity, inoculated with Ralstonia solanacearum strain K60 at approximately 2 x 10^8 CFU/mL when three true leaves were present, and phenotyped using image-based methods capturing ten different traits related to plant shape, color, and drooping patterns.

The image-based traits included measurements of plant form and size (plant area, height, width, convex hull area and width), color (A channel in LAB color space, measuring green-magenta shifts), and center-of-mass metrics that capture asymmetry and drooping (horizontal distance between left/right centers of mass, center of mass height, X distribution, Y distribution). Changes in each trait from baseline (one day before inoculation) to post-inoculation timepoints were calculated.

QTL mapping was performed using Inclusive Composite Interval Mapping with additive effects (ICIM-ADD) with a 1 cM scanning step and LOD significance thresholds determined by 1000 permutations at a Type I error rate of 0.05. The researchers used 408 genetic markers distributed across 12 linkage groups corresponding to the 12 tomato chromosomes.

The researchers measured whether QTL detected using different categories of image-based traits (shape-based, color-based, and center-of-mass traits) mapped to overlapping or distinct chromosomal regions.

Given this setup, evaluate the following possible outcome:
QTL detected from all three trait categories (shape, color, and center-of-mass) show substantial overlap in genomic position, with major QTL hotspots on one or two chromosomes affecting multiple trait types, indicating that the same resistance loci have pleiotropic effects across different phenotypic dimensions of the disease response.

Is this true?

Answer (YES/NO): NO